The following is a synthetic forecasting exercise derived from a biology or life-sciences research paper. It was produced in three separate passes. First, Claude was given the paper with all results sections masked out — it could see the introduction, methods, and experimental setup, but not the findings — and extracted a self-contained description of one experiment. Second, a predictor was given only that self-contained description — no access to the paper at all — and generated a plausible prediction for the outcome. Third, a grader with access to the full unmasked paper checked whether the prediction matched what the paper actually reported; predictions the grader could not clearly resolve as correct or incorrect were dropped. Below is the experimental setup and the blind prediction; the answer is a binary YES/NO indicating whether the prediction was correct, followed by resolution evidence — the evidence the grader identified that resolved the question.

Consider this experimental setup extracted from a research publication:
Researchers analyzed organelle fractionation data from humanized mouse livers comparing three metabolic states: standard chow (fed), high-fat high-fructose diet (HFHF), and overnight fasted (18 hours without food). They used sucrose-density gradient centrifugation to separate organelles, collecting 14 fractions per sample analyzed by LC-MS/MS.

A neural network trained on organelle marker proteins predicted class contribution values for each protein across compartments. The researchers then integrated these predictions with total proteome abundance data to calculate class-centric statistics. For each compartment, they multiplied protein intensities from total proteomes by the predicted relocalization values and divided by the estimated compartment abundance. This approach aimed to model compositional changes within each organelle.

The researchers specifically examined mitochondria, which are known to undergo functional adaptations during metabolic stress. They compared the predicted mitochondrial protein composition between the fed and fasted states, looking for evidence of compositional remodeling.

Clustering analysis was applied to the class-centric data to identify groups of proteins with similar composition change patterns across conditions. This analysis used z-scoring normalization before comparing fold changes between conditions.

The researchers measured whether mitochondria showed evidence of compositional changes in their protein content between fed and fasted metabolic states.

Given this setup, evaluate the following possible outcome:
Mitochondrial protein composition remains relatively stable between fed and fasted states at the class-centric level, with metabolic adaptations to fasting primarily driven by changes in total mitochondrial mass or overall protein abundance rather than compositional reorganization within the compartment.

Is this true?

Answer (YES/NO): YES